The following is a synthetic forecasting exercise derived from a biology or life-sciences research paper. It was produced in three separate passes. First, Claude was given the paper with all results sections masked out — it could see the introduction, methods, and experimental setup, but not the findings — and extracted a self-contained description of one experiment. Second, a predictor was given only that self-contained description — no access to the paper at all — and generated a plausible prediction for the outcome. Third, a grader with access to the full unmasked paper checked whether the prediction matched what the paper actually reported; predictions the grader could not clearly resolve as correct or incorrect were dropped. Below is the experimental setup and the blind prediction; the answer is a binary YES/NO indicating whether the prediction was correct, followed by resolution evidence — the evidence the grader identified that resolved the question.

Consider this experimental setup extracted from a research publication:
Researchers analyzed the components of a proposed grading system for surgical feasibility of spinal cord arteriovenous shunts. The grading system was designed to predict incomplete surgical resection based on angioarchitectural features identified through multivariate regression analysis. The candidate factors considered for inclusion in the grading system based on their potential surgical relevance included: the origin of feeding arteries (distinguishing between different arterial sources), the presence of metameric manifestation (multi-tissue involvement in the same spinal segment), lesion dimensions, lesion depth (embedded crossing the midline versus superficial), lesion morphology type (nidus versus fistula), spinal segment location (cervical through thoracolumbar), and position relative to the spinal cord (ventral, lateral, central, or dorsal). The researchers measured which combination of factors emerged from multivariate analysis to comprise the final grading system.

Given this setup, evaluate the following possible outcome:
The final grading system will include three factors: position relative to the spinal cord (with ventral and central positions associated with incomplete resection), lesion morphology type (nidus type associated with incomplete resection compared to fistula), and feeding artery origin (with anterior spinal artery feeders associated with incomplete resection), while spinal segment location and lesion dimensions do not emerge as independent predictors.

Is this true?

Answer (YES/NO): NO